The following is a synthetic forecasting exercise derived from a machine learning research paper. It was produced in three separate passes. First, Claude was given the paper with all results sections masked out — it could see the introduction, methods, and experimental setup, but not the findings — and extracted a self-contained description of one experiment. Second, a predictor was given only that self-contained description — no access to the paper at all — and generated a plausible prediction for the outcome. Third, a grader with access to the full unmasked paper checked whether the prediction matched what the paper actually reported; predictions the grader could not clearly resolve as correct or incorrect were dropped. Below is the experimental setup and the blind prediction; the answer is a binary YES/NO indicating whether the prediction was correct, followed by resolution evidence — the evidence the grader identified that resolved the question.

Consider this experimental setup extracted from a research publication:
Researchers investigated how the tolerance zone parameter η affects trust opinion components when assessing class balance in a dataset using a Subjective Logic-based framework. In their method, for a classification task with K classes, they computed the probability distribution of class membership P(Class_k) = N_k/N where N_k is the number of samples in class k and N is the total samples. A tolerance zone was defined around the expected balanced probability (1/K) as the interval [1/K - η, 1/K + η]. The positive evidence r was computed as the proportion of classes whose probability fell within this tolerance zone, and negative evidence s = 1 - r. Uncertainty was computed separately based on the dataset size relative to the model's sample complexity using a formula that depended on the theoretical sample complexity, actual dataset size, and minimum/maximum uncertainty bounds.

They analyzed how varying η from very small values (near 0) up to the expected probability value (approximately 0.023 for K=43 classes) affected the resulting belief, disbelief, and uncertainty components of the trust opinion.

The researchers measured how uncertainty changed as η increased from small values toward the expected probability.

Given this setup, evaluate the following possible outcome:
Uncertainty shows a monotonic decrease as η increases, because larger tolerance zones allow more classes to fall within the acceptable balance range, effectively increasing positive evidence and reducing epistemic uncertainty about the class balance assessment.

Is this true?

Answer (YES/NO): NO